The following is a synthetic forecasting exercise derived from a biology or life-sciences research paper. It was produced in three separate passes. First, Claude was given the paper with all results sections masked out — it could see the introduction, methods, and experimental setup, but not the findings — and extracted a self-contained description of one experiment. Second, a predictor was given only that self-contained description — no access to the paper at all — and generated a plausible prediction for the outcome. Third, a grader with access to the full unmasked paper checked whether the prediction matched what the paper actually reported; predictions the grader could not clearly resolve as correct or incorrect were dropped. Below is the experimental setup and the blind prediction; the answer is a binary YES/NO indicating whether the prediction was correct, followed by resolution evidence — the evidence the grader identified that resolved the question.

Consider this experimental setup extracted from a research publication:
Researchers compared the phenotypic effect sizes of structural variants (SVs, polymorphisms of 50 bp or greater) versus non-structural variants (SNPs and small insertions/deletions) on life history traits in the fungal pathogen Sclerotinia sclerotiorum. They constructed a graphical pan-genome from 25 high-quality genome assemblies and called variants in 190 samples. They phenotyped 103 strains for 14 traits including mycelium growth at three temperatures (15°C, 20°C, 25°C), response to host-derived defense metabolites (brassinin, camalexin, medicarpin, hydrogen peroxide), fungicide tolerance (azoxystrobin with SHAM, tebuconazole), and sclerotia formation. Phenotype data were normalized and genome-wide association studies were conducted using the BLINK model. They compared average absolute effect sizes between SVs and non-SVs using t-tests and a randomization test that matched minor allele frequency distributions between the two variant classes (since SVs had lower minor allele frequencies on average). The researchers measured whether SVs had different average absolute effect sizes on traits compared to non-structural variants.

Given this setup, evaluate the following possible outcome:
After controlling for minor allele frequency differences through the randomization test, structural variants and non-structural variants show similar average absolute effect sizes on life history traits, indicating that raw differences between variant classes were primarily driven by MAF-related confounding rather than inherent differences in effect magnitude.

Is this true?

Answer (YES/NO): NO